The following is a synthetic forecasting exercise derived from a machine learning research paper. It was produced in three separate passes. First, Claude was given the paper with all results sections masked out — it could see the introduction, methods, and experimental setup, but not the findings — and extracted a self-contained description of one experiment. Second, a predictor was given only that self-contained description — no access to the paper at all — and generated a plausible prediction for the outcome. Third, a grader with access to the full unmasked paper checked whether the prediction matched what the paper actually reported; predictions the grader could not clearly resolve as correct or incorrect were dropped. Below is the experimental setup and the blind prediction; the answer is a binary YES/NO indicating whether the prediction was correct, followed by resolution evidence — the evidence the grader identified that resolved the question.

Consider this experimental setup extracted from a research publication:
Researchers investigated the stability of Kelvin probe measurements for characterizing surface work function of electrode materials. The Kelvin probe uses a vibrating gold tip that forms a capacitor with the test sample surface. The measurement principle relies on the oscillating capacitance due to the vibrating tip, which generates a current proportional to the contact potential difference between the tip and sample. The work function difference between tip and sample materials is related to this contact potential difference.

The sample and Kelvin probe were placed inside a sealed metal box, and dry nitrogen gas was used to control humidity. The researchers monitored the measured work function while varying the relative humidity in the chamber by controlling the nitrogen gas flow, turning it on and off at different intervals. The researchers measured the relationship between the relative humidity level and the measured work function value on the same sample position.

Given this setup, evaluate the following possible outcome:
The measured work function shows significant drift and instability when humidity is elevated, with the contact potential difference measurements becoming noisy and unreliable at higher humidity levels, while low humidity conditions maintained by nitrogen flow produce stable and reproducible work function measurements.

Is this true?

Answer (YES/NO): NO